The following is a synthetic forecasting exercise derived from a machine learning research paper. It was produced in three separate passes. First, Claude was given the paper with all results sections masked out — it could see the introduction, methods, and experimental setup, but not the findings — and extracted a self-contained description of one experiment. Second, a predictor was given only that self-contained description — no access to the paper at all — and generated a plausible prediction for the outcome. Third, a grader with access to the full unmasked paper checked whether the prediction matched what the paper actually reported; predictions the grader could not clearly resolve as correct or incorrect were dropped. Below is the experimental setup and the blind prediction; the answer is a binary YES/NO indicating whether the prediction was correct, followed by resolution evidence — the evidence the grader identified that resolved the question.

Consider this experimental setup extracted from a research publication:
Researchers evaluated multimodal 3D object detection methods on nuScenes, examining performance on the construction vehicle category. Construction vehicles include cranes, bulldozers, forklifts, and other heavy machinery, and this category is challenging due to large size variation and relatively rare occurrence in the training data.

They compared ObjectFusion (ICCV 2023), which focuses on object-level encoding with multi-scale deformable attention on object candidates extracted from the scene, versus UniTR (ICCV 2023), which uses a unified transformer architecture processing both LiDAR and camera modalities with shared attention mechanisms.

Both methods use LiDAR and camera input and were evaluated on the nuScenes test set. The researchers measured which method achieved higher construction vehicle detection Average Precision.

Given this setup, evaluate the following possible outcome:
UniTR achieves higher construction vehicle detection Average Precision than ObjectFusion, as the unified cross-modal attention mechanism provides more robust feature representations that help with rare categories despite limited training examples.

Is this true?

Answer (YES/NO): NO